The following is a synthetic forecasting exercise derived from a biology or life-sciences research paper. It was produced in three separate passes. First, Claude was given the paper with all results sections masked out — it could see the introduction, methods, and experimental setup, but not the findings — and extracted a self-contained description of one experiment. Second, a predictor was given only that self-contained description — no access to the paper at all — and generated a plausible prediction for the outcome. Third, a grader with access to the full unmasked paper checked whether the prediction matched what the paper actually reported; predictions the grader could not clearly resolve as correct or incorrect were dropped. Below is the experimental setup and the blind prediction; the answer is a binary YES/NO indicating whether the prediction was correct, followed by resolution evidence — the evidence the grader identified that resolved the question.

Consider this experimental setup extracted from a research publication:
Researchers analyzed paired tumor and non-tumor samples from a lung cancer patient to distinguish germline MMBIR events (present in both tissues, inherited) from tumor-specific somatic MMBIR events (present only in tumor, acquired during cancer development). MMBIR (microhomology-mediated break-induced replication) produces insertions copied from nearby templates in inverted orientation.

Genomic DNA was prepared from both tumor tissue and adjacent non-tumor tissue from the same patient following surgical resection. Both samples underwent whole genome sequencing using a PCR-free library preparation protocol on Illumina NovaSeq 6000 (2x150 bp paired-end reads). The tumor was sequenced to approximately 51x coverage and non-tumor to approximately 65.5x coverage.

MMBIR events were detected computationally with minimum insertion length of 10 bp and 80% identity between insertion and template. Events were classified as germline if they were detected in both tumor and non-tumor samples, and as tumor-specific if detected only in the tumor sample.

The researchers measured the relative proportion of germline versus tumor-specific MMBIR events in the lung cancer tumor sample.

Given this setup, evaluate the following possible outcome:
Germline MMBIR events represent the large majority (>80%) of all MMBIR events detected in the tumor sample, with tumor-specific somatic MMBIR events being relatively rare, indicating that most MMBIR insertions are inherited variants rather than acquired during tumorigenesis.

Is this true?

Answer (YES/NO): NO